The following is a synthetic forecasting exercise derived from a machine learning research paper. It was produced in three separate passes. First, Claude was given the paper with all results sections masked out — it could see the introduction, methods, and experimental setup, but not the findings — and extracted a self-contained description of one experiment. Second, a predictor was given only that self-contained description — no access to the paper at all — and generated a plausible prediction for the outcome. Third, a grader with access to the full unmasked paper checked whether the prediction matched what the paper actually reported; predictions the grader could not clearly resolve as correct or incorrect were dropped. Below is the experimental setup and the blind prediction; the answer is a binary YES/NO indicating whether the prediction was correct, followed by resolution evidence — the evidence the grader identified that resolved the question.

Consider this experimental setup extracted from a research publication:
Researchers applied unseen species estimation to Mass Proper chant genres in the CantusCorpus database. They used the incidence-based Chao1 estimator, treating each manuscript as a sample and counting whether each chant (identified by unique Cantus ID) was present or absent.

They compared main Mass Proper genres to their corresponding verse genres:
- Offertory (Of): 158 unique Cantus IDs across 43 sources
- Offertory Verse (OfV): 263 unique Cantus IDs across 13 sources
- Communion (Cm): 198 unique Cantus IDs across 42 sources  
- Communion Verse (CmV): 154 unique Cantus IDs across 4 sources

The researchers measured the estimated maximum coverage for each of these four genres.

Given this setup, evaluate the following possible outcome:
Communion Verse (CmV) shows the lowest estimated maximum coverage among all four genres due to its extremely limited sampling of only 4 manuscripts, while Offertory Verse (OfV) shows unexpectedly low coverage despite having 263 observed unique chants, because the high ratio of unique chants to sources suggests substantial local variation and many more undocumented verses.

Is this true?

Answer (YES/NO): NO